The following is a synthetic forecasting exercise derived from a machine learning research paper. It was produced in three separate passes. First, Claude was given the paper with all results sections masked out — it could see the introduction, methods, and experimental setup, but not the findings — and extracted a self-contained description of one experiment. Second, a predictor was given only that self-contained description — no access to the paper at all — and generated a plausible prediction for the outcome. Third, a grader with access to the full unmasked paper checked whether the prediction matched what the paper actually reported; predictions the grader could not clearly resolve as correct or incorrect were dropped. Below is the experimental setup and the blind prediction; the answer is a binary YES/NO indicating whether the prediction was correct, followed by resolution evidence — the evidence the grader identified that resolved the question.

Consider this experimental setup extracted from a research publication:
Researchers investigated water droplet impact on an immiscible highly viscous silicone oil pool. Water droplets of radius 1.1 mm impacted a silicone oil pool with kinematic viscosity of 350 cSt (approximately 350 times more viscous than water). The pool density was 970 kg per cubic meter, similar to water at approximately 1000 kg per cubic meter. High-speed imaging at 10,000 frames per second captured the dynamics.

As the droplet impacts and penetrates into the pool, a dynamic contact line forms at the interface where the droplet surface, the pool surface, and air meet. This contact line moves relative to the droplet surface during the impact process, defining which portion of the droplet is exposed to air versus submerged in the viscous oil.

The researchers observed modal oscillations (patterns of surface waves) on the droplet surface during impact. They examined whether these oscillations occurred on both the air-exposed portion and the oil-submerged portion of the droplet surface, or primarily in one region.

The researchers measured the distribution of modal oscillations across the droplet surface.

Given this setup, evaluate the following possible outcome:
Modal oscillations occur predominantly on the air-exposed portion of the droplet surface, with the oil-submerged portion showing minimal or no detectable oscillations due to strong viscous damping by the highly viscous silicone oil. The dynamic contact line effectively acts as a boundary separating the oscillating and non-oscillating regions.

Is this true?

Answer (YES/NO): YES